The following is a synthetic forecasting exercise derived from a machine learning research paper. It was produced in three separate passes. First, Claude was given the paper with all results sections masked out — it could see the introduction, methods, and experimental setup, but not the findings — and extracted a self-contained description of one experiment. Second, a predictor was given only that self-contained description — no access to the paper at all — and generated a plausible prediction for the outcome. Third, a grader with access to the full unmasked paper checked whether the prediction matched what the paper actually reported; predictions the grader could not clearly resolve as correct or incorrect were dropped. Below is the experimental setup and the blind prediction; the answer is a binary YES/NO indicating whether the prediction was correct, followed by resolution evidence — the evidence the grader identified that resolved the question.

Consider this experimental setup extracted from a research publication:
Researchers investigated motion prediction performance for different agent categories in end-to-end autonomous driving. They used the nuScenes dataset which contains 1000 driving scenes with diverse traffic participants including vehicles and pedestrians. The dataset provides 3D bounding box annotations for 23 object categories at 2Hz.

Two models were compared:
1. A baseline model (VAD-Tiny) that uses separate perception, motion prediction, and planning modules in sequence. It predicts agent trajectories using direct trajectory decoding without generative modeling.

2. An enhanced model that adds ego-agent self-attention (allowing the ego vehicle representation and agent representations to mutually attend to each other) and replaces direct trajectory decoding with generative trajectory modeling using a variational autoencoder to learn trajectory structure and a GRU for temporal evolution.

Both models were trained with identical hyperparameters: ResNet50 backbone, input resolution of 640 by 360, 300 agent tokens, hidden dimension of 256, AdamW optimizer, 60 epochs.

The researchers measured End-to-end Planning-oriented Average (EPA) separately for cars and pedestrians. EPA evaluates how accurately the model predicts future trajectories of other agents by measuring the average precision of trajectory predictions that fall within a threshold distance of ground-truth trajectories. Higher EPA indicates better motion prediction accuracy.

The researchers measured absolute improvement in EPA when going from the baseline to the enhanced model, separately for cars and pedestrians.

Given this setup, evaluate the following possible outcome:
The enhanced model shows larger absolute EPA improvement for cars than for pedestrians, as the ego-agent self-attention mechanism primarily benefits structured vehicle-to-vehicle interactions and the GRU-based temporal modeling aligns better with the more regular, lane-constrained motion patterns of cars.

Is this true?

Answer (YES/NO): NO